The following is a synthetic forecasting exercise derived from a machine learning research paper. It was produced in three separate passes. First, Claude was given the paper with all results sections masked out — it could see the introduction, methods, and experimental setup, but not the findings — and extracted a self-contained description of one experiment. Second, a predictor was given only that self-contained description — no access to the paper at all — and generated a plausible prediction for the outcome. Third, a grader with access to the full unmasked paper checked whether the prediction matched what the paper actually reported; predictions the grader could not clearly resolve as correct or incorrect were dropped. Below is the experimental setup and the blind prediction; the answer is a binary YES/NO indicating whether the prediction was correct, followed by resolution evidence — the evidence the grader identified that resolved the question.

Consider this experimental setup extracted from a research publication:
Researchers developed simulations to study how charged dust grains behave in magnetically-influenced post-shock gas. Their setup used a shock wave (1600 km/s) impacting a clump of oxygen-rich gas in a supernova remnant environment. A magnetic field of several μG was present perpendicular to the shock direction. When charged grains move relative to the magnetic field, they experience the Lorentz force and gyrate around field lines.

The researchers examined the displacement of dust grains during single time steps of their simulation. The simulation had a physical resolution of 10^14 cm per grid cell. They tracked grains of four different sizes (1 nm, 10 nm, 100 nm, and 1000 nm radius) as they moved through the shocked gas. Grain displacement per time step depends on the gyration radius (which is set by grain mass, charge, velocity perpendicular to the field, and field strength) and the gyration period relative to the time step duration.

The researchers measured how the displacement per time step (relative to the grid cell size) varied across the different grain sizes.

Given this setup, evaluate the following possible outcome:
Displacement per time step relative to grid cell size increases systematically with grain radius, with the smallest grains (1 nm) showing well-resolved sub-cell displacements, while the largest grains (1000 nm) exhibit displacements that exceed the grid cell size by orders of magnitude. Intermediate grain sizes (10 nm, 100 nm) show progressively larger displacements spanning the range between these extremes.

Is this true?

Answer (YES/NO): NO